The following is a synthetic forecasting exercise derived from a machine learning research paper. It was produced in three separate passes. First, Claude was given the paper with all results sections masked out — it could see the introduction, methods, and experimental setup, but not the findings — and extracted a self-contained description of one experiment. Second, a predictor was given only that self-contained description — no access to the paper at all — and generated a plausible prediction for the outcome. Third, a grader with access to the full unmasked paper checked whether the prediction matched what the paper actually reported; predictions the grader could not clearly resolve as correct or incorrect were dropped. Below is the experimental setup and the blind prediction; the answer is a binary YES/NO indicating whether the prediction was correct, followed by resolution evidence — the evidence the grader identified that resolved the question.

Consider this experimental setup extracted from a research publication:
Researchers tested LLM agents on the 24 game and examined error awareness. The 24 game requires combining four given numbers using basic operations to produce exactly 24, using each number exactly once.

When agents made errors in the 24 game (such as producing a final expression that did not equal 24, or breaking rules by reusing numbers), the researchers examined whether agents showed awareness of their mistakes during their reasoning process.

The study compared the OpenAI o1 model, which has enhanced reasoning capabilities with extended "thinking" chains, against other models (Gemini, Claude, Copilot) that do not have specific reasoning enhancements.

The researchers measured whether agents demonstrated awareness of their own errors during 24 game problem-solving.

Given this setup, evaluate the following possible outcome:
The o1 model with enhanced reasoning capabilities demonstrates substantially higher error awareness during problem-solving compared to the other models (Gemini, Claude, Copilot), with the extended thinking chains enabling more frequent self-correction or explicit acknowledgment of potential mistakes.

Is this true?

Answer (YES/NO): YES